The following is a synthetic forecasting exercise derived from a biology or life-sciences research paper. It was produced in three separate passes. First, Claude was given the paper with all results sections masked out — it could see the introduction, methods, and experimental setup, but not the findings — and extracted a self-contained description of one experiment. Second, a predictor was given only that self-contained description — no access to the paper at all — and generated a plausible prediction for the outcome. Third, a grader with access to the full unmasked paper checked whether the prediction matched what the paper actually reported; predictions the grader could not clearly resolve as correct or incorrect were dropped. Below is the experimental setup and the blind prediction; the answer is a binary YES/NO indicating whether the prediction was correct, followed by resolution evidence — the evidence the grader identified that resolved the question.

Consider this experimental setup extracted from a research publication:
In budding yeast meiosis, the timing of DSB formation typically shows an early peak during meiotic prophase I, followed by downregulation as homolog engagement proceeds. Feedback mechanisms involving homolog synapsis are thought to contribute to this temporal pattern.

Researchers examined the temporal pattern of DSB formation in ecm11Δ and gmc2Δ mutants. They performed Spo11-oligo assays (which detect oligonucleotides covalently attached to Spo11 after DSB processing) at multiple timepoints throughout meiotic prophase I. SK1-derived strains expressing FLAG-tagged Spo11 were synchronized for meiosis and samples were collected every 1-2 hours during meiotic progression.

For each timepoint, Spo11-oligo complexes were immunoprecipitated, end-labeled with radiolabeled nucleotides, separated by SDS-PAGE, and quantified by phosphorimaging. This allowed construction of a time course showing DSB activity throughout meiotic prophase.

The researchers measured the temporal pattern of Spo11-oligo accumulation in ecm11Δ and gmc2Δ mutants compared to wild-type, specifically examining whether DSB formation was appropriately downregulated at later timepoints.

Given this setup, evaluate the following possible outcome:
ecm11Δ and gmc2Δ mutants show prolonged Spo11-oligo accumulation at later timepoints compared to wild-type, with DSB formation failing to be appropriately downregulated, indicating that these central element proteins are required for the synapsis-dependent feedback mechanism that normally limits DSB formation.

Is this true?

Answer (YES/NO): YES